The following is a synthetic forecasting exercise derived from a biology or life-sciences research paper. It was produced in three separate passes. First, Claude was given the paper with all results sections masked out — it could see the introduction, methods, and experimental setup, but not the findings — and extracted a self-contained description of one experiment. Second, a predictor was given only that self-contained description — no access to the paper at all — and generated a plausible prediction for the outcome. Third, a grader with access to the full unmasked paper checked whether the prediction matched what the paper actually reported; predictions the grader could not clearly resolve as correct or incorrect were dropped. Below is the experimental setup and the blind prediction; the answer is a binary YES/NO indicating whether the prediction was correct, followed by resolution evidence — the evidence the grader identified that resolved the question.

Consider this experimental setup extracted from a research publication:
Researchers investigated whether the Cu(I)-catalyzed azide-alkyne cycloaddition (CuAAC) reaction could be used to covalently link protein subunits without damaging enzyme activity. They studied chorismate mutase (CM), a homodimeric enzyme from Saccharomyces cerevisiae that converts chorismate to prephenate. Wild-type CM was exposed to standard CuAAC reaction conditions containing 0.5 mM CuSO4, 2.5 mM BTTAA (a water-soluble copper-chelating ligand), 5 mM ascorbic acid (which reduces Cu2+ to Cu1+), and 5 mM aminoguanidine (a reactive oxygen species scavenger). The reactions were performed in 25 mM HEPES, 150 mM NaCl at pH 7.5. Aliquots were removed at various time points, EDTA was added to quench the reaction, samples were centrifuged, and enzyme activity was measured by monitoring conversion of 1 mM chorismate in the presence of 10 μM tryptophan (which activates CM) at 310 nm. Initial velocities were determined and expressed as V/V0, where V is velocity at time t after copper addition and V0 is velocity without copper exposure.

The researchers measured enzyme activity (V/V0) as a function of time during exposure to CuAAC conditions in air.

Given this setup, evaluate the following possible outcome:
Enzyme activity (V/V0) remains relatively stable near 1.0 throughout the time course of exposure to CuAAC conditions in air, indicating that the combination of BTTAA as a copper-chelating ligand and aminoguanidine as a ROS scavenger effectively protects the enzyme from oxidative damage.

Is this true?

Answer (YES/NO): NO